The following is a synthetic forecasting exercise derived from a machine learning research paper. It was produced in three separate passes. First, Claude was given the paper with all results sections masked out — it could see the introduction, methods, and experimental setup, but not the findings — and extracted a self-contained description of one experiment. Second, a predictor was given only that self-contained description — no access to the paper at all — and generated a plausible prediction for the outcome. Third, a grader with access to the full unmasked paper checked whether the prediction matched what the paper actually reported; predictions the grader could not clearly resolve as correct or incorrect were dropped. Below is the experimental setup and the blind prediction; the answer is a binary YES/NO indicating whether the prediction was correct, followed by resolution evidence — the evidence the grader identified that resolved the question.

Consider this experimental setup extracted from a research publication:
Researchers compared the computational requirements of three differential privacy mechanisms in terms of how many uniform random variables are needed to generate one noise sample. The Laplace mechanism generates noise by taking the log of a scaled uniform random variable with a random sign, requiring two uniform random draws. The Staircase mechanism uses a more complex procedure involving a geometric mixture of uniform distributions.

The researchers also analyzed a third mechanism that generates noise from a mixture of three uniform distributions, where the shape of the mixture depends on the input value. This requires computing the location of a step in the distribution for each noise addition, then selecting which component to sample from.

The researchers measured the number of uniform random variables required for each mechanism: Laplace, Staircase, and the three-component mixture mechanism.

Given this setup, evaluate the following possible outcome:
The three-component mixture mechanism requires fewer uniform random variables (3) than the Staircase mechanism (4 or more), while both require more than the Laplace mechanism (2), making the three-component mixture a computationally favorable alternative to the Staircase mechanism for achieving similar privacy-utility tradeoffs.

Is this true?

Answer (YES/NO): NO